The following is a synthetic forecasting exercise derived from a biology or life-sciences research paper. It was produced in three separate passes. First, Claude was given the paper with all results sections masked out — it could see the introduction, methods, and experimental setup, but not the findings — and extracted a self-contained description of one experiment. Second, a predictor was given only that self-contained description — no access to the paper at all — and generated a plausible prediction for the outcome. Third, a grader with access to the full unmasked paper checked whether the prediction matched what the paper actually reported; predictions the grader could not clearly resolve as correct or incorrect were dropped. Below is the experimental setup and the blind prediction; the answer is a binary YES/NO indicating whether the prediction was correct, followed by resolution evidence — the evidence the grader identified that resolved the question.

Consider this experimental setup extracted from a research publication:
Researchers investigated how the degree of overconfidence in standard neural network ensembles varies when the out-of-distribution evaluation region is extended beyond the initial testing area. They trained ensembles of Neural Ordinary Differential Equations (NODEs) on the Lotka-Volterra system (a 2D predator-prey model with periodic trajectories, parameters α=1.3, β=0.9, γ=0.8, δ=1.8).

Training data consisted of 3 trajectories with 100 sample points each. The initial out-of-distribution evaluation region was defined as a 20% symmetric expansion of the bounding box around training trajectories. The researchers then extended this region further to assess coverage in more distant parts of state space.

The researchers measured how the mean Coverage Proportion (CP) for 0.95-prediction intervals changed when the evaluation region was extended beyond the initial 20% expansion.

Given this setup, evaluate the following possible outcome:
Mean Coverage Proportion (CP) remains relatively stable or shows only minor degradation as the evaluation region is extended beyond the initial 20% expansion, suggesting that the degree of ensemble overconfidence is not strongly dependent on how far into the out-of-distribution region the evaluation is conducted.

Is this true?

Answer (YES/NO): NO